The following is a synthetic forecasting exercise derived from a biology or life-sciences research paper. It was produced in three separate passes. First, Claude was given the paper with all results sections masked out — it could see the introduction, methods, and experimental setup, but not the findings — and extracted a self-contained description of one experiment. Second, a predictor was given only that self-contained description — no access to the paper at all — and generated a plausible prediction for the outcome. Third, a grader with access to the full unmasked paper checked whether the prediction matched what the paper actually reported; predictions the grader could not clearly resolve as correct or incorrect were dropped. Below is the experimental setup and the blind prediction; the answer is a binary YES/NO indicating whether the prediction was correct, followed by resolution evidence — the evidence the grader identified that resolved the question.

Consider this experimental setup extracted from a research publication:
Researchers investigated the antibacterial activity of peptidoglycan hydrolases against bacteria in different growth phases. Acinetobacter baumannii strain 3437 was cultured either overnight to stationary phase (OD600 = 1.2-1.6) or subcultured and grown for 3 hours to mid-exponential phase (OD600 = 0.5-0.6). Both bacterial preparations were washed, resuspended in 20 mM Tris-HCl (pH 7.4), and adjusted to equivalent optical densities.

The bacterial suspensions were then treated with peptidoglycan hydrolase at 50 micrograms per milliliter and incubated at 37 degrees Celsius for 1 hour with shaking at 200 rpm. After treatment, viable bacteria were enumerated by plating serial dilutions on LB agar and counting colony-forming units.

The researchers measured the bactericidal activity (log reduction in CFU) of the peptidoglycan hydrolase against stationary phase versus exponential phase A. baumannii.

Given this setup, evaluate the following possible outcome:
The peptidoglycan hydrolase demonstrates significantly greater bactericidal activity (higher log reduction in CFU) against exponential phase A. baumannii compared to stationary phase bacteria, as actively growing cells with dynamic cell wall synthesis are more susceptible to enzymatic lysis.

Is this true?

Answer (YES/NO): YES